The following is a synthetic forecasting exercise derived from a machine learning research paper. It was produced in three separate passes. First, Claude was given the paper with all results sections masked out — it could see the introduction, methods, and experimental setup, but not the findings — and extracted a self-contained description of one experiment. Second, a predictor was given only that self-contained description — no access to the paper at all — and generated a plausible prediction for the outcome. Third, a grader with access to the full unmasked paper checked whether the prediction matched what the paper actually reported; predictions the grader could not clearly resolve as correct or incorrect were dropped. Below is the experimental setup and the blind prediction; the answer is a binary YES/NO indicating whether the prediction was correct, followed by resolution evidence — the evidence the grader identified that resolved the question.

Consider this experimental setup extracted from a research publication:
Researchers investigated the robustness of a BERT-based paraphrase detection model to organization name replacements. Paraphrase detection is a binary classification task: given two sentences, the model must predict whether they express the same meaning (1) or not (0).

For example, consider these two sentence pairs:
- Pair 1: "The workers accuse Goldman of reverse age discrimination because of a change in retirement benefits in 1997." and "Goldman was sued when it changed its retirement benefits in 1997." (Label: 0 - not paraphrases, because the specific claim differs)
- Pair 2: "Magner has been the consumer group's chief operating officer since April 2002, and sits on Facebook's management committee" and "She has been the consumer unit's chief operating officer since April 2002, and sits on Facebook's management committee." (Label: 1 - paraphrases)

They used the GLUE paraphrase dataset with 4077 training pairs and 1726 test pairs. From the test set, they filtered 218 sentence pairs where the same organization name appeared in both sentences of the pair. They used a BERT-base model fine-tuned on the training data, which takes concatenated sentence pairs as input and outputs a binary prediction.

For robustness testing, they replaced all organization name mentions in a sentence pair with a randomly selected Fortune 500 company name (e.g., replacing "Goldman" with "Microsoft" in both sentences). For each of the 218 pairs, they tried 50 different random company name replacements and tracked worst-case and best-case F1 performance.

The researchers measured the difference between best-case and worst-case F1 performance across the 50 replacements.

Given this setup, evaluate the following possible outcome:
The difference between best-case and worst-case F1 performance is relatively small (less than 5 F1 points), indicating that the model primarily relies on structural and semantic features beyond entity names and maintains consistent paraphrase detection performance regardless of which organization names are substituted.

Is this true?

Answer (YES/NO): NO